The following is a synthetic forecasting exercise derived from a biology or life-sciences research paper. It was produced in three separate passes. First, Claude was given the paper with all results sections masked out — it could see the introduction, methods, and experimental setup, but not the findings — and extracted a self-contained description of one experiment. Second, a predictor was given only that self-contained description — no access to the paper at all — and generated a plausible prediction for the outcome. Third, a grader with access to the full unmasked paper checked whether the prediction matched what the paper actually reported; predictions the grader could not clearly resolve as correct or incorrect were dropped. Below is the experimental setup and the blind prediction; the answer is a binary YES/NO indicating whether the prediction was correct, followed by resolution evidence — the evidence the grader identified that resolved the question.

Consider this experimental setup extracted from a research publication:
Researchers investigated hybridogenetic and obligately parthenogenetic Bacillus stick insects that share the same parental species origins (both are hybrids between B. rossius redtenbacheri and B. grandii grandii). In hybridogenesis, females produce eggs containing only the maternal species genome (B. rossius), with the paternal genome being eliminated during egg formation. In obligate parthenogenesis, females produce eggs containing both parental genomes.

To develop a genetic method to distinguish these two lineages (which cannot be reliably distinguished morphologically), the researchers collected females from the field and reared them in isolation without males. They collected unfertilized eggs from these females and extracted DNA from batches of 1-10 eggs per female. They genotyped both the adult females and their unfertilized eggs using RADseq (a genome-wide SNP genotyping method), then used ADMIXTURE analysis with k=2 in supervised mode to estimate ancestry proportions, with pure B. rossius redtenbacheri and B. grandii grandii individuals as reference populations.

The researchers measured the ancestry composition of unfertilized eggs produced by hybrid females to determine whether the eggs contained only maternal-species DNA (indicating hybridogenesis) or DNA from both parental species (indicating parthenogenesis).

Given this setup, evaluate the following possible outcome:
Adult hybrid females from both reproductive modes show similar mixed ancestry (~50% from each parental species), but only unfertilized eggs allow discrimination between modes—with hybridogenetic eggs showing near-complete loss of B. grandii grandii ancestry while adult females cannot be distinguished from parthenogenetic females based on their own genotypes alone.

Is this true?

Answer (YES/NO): YES